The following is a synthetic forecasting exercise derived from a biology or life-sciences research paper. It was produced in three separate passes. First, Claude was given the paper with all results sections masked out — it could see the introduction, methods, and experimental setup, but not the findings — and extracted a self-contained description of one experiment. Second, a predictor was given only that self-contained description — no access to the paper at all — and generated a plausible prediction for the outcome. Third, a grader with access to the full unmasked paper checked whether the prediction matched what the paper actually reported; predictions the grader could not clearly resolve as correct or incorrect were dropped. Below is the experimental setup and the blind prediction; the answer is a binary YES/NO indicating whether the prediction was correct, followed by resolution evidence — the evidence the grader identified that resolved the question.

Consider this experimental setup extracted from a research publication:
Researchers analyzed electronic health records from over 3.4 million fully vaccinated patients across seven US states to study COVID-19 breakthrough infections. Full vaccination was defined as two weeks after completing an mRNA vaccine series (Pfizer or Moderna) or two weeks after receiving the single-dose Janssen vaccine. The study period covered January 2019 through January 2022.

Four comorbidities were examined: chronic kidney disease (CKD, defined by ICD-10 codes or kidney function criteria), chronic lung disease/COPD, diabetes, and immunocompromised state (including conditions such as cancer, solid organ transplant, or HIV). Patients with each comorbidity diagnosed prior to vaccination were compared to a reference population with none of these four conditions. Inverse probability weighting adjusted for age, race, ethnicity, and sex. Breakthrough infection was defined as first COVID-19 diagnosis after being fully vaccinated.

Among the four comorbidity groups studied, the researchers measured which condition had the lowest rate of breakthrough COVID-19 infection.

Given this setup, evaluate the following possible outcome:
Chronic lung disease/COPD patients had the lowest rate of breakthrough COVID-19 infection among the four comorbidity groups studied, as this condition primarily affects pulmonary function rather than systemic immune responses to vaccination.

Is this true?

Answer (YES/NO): NO